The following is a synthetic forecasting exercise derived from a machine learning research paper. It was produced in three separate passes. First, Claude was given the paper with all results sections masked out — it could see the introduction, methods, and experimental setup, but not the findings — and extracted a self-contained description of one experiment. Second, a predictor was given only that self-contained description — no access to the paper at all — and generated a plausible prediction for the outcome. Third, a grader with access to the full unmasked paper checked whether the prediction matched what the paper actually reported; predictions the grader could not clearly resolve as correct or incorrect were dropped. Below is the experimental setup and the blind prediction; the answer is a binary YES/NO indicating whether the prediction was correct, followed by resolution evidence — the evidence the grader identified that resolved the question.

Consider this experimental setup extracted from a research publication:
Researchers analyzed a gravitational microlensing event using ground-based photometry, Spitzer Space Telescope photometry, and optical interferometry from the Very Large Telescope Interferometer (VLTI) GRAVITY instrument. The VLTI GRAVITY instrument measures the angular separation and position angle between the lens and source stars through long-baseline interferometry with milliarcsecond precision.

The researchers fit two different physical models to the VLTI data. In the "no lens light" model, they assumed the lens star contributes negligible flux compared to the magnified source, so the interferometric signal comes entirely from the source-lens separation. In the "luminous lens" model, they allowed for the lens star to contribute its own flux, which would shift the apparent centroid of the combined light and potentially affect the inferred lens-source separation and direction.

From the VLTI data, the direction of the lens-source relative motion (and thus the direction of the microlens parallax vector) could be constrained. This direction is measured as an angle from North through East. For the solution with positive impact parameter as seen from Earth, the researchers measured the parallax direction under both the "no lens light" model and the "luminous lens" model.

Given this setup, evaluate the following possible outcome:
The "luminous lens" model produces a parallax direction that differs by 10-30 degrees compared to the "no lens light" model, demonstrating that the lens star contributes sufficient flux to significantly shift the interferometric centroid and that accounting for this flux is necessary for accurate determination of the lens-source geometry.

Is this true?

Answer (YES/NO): NO